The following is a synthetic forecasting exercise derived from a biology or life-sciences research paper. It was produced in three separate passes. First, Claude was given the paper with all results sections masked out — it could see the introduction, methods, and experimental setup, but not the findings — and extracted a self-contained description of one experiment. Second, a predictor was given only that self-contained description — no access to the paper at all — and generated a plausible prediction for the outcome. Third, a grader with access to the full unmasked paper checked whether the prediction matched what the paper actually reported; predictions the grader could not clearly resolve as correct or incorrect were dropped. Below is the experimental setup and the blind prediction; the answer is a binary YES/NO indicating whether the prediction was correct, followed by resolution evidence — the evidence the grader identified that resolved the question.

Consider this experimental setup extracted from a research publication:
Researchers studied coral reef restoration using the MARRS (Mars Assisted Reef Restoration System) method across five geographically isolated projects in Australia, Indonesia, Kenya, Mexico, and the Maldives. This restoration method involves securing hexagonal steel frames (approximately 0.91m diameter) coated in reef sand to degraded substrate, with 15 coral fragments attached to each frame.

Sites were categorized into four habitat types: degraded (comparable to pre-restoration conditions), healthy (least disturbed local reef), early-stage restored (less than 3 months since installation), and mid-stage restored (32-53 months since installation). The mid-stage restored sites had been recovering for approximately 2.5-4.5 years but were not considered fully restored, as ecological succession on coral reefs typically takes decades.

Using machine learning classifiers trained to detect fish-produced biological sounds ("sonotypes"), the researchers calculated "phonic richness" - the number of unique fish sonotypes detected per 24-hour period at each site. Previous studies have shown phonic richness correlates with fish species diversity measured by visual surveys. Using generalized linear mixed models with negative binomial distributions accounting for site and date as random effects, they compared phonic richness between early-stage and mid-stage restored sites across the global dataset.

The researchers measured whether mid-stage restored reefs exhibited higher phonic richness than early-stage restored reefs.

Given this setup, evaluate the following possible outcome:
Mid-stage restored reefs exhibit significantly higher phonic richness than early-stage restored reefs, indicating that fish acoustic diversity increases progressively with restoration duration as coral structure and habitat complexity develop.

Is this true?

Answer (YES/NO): NO